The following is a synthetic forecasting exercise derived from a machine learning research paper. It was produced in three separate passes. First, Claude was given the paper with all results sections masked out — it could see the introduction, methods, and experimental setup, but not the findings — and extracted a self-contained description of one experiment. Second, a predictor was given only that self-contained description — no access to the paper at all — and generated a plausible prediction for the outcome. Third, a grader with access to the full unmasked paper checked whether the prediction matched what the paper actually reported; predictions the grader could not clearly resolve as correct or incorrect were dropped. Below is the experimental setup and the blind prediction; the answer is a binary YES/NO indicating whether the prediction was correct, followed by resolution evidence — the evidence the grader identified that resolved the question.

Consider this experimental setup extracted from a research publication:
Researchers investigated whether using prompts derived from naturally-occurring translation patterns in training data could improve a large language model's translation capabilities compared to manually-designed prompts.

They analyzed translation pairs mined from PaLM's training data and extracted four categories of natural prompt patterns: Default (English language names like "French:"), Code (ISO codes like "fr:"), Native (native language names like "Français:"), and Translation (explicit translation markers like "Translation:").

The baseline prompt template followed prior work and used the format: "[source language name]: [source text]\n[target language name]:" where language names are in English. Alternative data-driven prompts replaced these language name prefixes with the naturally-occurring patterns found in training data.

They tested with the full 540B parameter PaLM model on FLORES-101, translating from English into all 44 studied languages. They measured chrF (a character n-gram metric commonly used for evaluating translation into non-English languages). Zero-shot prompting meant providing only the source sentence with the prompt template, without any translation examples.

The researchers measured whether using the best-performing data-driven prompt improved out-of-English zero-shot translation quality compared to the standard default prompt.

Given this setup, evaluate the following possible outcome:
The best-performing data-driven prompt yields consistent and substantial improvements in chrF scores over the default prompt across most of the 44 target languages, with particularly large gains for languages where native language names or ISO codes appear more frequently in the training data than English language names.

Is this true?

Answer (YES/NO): NO